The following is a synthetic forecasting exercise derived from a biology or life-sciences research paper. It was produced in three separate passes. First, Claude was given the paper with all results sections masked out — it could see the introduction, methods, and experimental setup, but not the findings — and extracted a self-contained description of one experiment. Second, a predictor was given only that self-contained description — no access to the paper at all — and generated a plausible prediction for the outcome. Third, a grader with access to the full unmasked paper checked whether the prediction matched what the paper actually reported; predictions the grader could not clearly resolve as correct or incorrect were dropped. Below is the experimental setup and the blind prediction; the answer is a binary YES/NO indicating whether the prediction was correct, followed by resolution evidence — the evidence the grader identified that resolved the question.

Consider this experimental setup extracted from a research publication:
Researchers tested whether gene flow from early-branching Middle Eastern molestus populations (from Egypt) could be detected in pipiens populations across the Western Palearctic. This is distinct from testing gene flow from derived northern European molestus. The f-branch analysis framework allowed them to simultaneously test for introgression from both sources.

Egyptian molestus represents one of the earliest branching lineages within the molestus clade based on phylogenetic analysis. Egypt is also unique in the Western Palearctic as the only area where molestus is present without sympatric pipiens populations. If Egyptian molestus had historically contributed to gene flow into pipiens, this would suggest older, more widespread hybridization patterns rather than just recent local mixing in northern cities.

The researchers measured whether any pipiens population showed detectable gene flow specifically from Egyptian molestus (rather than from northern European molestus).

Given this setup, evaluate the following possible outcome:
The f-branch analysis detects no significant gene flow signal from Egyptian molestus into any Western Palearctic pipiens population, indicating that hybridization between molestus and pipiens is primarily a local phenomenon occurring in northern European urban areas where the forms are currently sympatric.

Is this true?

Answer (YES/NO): YES